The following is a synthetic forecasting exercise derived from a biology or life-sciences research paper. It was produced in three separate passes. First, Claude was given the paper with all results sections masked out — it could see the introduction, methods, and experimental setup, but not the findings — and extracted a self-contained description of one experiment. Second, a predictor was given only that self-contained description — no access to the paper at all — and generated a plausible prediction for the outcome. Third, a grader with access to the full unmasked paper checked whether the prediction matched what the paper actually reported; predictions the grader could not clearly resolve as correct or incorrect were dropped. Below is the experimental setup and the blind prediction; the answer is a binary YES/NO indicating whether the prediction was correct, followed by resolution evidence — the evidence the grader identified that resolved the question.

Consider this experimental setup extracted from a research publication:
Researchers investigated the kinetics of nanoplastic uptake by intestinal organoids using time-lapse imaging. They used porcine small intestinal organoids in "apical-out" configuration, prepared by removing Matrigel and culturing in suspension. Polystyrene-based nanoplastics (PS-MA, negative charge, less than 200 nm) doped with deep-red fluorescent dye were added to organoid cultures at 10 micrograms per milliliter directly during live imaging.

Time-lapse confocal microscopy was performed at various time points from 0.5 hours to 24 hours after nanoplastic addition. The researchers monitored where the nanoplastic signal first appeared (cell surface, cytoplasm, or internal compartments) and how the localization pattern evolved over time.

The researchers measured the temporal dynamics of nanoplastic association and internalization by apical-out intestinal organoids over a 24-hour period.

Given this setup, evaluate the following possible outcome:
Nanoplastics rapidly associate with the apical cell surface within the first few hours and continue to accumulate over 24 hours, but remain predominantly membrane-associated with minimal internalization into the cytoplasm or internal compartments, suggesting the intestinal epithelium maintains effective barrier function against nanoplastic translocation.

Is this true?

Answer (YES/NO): NO